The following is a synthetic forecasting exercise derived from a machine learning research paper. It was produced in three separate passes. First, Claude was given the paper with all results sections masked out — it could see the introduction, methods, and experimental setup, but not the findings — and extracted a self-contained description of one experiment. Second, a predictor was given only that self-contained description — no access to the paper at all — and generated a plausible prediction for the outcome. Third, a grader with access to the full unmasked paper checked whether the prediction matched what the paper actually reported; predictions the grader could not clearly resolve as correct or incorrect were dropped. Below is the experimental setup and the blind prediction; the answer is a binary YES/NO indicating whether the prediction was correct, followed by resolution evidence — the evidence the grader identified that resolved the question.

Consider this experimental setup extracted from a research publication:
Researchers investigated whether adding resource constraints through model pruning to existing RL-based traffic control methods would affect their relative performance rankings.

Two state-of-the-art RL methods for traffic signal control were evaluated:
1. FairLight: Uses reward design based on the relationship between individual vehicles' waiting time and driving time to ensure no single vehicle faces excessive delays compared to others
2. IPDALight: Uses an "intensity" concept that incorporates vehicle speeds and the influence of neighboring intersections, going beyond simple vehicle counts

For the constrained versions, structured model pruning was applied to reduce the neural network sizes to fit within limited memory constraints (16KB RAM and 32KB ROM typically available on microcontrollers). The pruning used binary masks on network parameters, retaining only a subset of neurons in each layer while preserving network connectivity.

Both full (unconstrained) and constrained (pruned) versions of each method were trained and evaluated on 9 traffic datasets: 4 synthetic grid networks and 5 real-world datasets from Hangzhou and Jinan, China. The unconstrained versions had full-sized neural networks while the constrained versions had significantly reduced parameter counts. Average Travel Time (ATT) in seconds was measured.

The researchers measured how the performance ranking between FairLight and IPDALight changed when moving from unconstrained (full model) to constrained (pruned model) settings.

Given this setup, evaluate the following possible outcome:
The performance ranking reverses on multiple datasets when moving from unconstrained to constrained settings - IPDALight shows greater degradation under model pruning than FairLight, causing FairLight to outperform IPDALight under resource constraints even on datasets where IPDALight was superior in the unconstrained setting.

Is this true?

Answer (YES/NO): NO